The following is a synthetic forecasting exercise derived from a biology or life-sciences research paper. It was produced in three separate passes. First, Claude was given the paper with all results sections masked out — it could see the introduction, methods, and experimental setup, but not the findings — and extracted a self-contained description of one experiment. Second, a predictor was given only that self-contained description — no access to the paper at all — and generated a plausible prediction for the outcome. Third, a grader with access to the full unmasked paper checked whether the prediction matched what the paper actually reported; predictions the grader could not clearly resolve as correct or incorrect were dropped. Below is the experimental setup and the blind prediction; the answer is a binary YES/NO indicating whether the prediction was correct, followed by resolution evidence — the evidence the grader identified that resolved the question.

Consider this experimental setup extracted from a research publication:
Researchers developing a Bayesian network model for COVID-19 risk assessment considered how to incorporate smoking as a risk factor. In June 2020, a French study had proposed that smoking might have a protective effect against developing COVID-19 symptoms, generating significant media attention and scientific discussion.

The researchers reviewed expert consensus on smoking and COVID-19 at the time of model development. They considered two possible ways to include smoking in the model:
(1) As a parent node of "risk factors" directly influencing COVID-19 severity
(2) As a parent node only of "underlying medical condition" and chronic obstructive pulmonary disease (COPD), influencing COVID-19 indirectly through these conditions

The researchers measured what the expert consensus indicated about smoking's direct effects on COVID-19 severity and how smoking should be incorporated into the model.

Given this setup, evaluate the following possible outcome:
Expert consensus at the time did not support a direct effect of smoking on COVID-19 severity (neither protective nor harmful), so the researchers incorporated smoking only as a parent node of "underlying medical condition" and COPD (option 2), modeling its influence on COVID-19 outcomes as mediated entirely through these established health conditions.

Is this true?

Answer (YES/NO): YES